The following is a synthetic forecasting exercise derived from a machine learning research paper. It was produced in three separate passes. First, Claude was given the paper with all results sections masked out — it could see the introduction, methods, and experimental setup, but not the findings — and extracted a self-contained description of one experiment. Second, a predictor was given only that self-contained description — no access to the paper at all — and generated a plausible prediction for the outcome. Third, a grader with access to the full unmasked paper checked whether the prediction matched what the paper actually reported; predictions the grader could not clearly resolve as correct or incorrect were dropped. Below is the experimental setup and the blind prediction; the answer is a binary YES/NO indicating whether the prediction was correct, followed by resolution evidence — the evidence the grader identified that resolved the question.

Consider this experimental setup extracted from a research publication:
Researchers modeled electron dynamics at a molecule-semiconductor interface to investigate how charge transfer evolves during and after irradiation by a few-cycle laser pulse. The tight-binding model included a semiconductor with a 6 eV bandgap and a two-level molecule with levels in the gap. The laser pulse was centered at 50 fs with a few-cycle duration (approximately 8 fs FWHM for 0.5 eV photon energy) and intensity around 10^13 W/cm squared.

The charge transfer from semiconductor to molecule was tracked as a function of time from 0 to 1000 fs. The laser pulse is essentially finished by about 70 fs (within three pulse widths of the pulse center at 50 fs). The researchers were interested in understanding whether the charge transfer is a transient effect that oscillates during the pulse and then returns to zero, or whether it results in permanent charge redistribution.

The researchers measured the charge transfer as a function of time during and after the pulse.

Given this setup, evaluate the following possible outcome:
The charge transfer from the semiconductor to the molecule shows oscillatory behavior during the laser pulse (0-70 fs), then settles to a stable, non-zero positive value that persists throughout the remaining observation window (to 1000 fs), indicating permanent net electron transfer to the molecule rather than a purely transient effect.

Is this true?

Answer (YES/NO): YES